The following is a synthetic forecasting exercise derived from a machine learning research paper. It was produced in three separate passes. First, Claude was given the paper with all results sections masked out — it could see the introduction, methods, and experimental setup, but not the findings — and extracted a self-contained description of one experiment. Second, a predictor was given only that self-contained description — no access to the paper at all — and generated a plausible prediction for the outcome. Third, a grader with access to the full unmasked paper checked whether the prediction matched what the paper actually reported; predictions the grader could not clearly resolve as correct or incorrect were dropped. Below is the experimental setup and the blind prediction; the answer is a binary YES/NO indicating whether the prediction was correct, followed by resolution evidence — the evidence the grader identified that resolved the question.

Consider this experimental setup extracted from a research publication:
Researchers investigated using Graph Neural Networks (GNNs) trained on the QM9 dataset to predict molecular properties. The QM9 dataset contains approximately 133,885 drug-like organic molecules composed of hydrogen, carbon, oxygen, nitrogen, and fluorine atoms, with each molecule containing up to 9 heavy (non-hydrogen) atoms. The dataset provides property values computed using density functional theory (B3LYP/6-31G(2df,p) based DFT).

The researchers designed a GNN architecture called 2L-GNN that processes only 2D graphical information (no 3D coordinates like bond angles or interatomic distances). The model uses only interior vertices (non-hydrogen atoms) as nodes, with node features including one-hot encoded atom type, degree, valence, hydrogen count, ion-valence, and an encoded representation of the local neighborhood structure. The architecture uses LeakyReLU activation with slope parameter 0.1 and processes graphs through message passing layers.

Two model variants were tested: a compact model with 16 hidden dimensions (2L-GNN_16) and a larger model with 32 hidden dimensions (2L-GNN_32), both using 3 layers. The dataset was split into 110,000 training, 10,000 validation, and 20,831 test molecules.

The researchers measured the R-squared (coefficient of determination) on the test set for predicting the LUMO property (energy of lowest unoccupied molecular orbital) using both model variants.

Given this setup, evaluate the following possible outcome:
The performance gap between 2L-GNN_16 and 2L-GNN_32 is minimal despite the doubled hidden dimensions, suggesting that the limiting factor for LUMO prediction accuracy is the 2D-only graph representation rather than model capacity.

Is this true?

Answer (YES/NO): NO